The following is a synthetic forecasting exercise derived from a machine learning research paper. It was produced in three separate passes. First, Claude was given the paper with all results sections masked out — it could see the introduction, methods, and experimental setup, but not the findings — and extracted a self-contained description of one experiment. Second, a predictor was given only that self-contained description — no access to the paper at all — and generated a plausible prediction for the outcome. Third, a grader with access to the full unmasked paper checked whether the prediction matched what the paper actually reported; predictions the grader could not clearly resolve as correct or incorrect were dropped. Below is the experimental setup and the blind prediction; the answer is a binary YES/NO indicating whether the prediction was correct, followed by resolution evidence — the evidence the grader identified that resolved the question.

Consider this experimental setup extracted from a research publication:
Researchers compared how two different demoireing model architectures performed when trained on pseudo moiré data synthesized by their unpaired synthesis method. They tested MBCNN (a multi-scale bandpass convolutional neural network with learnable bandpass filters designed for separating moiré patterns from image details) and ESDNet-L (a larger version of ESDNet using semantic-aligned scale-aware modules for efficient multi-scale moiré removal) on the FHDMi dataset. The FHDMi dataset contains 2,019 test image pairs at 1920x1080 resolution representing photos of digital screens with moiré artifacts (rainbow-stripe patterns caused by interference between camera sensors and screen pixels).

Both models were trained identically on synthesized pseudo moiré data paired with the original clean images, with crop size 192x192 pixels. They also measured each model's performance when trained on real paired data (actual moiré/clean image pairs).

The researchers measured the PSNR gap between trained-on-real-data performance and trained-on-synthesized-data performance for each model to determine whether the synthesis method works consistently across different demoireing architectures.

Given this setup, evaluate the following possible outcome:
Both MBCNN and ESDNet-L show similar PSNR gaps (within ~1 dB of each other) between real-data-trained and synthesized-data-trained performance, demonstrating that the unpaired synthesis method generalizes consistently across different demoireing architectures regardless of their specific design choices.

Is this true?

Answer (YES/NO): YES